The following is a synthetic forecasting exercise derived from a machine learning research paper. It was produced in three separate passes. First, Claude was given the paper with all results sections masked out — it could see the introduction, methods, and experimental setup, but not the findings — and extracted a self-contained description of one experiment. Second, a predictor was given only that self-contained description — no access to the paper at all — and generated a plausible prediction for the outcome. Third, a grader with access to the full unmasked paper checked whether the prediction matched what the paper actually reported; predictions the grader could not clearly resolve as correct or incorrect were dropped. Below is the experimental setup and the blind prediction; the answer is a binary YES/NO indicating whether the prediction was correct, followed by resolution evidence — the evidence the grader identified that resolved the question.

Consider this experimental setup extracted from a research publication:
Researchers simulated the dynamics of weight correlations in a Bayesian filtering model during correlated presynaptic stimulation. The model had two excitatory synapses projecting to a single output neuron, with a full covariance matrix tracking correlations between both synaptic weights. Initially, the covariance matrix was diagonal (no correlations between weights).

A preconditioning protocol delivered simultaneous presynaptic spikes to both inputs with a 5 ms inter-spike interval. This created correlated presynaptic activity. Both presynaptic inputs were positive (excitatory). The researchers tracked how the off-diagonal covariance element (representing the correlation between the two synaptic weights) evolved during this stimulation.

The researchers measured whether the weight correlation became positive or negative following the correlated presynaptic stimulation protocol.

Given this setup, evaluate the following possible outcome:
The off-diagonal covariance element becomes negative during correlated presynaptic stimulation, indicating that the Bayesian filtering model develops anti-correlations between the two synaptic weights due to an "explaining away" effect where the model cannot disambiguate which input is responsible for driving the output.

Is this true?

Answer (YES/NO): YES